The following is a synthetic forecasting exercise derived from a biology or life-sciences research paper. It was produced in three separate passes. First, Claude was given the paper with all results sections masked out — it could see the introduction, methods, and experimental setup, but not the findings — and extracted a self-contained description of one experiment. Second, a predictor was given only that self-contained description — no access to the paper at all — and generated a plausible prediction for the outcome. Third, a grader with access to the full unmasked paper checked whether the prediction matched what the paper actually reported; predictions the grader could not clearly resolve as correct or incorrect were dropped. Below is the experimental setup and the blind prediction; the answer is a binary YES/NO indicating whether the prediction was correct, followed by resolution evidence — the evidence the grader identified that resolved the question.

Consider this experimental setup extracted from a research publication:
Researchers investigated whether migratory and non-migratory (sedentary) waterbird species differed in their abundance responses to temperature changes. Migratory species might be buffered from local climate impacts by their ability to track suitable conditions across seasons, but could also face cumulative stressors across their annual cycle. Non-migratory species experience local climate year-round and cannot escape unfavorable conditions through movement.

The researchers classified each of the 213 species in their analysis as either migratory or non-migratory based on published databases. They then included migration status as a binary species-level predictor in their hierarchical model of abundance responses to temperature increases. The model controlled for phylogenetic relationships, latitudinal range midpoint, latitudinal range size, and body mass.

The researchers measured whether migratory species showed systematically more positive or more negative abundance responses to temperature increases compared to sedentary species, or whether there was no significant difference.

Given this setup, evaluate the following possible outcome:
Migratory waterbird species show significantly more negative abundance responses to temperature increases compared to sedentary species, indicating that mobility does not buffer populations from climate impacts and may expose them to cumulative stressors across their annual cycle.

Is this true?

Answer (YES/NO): NO